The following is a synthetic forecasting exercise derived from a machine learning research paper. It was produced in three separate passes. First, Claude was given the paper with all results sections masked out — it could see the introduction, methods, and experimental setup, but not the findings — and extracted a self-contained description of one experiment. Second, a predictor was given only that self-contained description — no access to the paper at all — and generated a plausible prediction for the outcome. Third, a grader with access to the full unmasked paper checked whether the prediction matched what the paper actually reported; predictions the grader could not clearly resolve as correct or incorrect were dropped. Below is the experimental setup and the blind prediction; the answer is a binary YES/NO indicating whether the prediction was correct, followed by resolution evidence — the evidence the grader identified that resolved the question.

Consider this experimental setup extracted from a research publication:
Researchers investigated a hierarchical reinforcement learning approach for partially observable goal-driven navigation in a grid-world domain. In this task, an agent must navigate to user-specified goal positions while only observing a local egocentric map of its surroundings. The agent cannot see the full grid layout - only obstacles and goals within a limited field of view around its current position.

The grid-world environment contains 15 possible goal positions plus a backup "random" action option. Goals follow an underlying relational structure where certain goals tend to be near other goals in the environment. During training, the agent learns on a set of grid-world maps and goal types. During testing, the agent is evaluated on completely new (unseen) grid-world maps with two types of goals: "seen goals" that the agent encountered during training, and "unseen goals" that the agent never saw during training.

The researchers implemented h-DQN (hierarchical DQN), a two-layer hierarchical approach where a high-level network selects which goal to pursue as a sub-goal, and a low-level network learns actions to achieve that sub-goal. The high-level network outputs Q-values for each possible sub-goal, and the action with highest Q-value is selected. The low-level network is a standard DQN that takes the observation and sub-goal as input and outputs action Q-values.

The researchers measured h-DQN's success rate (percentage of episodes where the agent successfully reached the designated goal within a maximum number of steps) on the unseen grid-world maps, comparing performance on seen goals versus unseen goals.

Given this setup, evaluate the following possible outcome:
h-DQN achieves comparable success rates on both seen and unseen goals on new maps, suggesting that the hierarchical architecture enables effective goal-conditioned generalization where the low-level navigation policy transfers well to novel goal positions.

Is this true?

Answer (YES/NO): NO